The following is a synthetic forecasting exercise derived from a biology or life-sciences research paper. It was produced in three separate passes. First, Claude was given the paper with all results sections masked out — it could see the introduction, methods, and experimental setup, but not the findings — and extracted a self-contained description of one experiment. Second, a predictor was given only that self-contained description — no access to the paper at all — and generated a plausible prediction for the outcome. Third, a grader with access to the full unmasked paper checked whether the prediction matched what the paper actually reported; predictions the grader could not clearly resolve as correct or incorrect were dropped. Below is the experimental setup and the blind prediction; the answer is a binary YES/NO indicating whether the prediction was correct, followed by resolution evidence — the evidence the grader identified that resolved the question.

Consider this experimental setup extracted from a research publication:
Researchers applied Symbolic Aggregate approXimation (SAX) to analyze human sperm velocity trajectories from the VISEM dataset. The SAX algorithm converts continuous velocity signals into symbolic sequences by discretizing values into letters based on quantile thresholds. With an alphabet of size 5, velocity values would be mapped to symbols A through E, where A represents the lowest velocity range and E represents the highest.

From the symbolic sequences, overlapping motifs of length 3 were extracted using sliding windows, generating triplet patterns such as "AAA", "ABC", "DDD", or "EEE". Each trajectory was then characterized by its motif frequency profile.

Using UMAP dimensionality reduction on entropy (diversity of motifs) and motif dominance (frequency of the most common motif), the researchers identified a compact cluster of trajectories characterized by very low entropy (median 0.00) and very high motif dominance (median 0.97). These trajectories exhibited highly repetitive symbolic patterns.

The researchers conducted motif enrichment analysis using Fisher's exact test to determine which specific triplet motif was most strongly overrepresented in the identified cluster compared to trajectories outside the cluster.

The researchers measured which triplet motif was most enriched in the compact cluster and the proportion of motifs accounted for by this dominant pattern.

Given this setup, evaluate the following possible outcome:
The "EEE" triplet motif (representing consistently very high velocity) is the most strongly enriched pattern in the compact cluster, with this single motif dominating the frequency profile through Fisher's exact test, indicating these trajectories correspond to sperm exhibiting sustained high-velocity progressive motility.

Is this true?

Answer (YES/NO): NO